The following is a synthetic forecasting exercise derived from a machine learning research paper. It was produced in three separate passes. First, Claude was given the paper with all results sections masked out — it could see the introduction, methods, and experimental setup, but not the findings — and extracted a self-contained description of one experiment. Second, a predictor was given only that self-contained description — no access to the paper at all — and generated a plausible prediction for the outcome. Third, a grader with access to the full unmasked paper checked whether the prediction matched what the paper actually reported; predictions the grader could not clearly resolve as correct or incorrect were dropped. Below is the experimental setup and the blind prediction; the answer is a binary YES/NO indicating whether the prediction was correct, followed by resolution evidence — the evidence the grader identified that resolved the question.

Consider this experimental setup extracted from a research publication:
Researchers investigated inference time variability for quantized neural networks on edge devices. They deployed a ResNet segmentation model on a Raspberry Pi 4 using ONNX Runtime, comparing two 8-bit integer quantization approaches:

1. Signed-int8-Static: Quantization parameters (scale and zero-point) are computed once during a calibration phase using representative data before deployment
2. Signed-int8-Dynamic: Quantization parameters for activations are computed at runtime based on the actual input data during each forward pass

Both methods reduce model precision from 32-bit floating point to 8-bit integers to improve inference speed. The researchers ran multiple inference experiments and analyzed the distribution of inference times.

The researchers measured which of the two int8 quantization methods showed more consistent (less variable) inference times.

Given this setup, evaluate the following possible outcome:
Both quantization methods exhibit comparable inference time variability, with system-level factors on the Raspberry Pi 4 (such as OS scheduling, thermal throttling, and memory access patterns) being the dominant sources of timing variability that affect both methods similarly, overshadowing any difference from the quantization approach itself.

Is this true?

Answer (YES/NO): NO